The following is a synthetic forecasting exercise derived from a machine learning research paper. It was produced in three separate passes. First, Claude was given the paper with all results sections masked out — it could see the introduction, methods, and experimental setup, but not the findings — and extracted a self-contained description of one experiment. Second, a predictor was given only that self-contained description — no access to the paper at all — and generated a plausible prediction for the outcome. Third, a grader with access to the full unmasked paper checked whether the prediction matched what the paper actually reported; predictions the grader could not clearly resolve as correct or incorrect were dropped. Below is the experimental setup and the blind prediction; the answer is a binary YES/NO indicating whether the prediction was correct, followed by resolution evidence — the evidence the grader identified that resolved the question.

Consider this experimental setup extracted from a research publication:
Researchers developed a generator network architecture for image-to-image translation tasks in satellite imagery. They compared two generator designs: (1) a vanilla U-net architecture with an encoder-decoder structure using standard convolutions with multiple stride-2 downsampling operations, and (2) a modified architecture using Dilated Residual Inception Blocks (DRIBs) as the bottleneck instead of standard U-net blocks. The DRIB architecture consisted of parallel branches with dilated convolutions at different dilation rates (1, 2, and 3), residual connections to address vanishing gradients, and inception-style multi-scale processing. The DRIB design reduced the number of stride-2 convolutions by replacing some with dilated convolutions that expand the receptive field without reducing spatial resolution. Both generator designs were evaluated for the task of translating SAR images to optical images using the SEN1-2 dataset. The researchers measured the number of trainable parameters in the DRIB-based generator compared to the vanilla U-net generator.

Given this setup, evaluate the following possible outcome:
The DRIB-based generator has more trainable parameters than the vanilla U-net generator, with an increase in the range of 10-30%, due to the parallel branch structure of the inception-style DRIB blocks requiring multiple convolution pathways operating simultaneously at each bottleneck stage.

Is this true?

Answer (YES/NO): NO